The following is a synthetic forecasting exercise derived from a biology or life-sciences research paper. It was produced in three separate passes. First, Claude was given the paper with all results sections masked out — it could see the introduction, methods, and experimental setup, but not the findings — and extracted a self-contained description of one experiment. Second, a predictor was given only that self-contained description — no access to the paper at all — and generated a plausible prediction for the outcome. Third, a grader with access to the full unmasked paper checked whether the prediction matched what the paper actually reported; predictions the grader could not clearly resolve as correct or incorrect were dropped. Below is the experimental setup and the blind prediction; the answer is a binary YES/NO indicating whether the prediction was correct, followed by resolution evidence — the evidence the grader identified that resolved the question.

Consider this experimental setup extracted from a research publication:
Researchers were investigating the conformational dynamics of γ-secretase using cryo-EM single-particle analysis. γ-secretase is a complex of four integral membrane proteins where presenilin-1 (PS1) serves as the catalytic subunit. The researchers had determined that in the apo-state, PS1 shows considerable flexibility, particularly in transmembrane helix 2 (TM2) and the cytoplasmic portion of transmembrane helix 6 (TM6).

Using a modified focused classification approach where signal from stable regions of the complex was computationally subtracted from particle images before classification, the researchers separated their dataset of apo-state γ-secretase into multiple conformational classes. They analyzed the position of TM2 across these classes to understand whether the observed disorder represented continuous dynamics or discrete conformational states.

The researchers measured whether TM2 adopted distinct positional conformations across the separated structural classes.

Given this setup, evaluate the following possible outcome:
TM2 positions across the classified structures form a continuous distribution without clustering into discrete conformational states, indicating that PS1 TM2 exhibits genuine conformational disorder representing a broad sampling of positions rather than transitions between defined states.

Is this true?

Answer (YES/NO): NO